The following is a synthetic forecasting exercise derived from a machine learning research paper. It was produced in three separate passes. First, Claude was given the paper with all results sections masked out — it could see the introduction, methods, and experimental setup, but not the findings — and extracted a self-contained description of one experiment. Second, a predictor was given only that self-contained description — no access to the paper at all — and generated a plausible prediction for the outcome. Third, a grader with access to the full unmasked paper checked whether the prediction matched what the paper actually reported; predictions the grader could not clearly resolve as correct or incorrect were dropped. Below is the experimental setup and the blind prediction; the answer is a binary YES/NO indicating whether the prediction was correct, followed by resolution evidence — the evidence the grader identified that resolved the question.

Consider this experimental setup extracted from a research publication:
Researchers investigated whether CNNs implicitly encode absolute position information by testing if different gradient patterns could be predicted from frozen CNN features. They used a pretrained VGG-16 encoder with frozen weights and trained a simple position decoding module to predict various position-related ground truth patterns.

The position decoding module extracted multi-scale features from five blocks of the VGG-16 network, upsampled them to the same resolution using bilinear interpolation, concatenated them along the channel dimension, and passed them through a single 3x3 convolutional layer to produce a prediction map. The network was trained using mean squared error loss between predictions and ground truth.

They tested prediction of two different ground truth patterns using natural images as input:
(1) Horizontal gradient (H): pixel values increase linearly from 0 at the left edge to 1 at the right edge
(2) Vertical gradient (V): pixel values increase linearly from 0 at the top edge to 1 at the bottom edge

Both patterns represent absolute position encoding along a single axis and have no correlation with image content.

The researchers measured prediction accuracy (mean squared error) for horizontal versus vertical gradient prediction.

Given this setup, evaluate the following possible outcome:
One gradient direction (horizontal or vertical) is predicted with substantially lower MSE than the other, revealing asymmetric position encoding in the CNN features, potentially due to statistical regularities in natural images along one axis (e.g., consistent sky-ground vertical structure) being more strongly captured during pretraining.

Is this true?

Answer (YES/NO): NO